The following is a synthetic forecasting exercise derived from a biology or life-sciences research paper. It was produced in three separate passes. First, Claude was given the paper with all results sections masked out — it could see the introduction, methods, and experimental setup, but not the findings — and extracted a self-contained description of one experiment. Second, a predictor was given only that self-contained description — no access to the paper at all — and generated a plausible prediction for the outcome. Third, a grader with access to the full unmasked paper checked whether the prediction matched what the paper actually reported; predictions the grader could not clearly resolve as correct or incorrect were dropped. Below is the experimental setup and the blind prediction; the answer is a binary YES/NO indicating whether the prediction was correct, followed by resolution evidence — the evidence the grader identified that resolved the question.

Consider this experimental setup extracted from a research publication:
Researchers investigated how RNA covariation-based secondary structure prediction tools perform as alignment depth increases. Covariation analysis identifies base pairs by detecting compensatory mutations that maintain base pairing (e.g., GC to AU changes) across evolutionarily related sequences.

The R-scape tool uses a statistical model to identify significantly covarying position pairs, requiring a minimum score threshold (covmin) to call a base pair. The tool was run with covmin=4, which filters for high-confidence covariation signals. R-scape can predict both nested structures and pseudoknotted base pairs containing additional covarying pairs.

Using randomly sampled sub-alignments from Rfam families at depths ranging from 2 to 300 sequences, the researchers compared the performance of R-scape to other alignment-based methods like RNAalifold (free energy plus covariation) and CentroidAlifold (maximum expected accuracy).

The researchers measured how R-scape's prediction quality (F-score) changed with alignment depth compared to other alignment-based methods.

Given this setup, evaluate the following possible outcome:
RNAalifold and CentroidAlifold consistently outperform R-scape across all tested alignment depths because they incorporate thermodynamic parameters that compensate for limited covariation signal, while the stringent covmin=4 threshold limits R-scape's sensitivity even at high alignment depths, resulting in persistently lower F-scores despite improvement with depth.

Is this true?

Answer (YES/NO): NO